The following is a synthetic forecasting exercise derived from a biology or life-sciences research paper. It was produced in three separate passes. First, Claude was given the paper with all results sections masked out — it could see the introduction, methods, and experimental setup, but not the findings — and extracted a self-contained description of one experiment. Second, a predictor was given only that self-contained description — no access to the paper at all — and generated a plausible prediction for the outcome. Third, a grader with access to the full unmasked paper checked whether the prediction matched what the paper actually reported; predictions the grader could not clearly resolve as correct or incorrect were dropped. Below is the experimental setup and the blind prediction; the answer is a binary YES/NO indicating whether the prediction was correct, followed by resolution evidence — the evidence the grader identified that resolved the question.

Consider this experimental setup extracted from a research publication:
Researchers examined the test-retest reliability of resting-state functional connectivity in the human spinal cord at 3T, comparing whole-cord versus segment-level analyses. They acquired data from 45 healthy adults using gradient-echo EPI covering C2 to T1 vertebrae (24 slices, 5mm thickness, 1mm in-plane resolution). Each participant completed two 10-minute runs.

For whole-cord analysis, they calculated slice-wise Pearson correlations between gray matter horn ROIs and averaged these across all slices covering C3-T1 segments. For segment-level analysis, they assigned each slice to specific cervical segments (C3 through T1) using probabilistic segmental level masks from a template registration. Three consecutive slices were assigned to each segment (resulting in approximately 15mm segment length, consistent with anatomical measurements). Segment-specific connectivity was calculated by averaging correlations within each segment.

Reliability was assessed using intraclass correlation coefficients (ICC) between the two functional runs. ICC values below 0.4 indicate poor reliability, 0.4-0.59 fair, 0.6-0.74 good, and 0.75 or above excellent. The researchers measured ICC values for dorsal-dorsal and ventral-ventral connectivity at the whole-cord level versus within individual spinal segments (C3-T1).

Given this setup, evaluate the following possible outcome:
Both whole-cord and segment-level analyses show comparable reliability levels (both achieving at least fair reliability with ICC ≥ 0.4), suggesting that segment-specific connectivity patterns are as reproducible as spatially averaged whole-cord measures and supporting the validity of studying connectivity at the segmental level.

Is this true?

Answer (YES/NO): NO